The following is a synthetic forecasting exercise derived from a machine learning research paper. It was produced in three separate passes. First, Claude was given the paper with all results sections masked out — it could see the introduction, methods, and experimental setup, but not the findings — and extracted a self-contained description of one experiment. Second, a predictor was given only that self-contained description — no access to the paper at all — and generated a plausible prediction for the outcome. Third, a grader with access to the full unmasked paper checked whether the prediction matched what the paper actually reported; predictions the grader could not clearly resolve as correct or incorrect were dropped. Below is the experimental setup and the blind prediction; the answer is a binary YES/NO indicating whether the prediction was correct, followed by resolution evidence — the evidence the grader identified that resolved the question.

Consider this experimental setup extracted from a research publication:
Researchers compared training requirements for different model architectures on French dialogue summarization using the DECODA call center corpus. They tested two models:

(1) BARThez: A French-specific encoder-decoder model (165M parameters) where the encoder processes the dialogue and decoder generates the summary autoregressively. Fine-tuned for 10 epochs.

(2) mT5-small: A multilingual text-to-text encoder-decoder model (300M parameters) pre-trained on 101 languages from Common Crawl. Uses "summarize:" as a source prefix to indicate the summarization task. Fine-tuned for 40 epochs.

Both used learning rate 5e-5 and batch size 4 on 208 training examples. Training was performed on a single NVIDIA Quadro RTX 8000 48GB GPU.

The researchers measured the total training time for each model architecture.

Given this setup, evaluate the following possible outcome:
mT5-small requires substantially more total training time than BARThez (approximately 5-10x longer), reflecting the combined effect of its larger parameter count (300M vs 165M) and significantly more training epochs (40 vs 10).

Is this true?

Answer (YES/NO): NO